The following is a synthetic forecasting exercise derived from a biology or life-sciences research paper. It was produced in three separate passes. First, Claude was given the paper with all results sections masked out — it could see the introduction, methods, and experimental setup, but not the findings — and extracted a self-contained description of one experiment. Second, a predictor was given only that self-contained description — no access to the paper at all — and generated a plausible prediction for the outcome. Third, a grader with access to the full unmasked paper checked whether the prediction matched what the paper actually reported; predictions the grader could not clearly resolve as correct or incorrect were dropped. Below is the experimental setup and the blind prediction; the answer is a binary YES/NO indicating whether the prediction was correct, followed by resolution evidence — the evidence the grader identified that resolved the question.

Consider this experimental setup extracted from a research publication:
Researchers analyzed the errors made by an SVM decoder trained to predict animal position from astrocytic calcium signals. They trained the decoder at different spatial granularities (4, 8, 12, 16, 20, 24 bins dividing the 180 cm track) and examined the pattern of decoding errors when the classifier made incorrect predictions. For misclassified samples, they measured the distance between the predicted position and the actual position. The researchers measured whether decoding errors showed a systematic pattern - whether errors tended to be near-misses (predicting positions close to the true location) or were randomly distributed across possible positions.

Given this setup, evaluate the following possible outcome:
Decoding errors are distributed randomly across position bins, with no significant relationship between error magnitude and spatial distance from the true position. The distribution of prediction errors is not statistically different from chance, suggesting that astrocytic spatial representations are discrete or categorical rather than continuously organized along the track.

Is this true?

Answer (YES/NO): NO